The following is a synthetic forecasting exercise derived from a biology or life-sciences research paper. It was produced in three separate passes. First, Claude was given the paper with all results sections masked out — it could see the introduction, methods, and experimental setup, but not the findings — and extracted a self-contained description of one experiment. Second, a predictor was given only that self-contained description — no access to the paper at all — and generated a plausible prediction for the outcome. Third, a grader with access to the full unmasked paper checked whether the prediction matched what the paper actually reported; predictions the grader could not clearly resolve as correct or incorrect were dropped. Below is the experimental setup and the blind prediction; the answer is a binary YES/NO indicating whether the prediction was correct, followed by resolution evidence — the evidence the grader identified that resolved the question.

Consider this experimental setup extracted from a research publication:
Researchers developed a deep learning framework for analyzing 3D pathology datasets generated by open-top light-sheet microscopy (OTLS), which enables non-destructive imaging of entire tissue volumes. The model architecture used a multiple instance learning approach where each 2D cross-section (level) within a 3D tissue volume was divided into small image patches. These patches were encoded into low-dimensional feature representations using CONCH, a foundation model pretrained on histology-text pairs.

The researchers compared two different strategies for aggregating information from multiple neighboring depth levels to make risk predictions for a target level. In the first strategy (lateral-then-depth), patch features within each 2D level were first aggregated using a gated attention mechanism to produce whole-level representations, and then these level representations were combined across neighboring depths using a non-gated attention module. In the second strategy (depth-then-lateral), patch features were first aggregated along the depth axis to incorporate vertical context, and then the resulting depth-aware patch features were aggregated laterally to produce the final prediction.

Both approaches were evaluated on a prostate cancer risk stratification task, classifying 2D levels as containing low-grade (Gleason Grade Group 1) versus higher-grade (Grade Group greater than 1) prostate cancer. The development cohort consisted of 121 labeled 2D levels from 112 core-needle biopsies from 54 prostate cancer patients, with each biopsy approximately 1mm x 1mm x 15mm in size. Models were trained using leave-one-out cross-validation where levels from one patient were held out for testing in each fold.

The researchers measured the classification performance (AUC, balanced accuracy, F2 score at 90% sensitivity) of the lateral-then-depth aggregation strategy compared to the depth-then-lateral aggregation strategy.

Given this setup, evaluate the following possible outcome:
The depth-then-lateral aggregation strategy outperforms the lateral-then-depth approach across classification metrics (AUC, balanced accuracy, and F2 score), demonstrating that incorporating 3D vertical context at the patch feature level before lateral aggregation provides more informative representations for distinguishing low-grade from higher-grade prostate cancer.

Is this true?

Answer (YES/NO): NO